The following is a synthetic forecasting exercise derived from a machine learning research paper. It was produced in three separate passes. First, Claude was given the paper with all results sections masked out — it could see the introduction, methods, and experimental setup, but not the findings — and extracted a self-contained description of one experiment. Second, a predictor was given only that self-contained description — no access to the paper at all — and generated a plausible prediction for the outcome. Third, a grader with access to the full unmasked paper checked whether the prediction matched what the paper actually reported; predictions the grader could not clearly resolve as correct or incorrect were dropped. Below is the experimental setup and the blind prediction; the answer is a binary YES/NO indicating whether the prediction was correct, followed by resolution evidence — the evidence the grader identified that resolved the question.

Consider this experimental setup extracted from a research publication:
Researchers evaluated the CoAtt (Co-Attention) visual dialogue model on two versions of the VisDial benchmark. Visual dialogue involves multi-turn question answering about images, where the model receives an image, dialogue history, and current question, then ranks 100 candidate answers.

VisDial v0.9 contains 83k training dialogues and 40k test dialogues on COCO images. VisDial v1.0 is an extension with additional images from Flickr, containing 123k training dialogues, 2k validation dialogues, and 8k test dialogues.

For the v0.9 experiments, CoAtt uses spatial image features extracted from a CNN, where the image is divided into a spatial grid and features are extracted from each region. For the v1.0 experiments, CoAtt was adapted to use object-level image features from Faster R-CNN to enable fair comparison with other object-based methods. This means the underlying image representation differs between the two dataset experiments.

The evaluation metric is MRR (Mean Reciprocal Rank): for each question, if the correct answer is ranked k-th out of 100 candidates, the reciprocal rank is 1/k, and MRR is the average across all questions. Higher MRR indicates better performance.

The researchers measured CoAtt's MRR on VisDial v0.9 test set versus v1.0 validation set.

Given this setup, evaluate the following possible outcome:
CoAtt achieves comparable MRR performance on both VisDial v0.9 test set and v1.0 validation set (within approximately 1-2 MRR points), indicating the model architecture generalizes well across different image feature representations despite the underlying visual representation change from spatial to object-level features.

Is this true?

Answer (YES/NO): NO